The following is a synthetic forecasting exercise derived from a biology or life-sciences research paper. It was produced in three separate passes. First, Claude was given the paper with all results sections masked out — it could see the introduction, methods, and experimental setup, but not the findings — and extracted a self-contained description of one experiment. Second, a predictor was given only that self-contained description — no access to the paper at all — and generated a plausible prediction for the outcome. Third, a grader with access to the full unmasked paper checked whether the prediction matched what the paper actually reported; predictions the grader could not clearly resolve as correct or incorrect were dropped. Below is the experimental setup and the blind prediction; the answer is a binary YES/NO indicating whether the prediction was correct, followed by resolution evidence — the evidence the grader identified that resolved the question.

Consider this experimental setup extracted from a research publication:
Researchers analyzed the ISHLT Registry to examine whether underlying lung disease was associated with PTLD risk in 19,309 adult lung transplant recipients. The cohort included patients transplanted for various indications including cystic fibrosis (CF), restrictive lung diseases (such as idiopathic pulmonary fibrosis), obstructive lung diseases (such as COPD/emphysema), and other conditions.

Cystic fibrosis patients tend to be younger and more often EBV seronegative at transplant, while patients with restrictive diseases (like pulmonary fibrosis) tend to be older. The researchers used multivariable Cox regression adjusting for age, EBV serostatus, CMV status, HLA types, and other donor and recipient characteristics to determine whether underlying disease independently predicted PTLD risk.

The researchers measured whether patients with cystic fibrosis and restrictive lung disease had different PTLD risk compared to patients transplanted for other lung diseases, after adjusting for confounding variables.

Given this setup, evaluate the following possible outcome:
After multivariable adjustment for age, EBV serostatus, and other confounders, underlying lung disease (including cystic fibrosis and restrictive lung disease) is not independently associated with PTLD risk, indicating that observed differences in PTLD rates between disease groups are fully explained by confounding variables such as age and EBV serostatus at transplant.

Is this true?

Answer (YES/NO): NO